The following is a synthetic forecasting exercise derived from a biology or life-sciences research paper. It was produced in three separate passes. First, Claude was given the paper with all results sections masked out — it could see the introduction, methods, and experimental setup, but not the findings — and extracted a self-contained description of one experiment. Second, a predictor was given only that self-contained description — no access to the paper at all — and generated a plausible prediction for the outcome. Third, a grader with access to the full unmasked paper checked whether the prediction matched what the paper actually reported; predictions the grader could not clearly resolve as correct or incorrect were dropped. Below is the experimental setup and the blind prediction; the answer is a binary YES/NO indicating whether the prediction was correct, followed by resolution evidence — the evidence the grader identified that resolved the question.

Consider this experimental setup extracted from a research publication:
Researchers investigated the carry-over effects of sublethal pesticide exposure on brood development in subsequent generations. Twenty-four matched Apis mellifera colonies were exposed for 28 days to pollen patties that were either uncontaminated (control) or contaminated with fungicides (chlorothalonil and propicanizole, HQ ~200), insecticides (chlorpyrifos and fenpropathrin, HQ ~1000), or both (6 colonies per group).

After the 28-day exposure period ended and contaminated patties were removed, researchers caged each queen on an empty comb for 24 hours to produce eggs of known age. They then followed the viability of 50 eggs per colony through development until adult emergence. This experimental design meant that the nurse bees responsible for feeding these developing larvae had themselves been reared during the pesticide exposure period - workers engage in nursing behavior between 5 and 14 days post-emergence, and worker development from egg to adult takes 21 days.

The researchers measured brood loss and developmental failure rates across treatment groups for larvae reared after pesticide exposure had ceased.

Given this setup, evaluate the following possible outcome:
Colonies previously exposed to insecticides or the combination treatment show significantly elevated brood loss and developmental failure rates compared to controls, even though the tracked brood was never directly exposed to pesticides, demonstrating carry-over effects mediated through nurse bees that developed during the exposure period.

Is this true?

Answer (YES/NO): YES